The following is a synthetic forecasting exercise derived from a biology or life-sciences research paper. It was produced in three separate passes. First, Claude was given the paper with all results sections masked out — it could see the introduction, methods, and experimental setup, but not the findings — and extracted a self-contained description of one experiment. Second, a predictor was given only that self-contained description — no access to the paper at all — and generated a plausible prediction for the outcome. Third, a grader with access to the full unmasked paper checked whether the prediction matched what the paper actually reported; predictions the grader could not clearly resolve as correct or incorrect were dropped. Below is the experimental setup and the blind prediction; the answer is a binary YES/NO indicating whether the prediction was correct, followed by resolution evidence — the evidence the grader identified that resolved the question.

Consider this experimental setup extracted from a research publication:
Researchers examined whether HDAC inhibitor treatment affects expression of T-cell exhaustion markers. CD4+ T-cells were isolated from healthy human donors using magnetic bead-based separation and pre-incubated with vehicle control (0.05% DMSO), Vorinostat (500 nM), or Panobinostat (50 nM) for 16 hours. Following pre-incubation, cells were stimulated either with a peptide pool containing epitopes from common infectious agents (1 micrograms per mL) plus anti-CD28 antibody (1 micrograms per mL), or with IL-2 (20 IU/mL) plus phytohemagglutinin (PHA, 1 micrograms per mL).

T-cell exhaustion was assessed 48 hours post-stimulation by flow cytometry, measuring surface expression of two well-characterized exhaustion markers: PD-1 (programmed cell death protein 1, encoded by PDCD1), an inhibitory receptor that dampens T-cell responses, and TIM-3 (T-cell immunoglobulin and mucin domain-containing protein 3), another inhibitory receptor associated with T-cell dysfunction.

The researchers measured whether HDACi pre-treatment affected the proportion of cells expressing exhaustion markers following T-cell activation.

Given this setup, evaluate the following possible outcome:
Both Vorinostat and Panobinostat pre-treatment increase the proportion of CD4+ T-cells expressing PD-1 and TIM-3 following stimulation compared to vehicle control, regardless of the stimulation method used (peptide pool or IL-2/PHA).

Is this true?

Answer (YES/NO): NO